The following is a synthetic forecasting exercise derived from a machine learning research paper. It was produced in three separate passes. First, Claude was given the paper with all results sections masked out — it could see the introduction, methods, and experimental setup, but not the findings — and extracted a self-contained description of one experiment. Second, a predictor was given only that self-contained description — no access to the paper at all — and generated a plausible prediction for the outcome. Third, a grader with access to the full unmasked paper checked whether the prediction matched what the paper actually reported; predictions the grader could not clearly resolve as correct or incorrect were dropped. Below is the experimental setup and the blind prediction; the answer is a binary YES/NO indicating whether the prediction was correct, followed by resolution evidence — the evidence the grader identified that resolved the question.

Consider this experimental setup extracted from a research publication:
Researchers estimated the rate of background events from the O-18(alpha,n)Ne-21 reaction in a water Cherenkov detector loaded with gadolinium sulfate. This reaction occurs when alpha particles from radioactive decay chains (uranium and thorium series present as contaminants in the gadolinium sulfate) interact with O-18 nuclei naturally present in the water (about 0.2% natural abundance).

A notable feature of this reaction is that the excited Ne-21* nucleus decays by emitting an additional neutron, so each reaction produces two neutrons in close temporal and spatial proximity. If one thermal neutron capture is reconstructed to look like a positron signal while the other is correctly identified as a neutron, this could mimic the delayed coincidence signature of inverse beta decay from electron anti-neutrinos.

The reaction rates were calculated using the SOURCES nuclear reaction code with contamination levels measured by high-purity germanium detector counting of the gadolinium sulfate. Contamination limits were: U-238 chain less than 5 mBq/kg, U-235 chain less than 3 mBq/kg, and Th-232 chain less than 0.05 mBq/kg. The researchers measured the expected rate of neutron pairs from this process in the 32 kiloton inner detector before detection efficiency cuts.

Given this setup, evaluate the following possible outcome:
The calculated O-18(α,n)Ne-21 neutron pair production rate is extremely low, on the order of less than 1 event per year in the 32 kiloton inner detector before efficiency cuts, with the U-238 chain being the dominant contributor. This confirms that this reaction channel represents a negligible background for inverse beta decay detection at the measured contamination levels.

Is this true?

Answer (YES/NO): NO